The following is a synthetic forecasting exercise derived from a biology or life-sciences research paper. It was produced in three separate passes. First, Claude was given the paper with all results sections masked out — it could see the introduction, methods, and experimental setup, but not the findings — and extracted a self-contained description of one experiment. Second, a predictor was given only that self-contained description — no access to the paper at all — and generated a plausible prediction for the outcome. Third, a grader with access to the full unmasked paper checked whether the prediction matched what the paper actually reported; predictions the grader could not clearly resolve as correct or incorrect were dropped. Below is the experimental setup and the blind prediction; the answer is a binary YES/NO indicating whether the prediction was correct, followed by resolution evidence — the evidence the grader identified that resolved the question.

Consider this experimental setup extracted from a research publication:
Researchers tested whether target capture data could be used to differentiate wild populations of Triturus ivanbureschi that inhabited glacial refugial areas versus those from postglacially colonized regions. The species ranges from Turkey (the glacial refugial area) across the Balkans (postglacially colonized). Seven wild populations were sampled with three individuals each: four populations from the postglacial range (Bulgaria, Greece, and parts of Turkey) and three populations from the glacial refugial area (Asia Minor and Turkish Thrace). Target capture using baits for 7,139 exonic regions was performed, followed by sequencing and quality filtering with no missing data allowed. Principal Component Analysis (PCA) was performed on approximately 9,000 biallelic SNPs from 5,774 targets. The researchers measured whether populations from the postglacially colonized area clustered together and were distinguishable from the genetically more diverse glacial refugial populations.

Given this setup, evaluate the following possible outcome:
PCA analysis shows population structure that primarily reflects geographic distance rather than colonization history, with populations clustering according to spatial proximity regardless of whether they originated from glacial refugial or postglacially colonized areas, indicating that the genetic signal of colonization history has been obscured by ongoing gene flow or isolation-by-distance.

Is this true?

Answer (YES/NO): NO